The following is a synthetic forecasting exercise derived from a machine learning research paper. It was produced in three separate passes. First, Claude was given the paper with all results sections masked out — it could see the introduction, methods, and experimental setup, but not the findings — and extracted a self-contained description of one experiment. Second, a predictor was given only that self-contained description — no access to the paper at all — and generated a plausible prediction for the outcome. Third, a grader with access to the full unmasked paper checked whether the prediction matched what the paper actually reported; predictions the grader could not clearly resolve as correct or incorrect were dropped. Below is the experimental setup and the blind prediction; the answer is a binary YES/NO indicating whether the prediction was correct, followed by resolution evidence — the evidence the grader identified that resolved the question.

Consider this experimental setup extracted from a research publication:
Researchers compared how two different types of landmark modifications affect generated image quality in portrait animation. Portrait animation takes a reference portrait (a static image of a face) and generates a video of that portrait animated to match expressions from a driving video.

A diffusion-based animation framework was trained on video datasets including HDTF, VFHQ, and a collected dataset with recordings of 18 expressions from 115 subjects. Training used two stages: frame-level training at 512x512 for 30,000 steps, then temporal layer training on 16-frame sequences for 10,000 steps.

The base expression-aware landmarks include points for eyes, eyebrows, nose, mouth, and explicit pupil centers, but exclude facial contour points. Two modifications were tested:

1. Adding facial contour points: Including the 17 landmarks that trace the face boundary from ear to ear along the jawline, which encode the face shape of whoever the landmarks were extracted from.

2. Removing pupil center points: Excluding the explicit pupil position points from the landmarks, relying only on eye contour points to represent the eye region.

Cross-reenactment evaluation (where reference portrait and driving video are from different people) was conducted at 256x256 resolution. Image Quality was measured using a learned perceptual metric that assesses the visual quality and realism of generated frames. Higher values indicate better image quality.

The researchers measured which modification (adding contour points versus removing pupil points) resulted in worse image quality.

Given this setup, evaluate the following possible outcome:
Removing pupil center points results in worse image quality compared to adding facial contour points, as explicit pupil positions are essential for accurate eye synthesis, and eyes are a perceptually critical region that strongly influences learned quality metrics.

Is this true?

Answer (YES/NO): NO